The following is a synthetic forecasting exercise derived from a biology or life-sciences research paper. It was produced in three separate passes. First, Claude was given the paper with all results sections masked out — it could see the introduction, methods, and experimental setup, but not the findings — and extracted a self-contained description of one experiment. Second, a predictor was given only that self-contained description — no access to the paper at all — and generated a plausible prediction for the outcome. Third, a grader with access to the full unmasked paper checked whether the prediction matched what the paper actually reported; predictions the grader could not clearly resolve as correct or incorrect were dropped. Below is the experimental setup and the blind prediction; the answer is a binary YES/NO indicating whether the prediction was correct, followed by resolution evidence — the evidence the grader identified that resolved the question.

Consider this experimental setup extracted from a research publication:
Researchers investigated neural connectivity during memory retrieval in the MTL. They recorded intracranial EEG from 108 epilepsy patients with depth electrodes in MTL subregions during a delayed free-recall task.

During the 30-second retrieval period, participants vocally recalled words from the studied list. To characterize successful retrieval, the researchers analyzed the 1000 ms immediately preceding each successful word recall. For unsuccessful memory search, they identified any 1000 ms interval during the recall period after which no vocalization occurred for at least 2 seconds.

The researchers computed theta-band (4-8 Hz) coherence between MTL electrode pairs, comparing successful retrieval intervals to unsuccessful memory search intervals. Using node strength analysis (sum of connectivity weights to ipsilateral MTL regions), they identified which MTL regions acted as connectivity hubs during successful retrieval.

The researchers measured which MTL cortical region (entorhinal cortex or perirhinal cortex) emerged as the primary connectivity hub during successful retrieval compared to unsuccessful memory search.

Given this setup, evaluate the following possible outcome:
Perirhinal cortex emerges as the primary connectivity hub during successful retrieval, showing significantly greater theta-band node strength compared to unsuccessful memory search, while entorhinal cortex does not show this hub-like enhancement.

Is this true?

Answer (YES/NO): YES